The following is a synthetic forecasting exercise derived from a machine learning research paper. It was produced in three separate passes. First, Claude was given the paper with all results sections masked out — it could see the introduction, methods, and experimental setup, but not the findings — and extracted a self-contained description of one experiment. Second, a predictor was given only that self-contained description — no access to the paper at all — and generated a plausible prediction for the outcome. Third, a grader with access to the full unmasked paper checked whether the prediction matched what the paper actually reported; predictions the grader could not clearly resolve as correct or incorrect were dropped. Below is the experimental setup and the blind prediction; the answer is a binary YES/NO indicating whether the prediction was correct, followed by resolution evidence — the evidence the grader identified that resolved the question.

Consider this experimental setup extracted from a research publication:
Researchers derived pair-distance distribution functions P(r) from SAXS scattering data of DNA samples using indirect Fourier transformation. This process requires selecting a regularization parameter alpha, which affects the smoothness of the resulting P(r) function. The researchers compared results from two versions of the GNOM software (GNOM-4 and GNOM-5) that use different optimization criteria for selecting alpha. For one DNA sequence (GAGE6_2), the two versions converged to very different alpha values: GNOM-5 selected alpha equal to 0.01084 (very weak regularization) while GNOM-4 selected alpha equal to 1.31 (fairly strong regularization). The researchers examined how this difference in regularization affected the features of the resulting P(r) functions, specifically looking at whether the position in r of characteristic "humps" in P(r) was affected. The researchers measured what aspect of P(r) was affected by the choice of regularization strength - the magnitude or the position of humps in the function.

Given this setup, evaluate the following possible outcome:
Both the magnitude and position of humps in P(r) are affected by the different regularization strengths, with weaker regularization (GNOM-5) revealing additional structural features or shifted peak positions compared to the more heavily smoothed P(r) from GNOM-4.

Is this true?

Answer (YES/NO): NO